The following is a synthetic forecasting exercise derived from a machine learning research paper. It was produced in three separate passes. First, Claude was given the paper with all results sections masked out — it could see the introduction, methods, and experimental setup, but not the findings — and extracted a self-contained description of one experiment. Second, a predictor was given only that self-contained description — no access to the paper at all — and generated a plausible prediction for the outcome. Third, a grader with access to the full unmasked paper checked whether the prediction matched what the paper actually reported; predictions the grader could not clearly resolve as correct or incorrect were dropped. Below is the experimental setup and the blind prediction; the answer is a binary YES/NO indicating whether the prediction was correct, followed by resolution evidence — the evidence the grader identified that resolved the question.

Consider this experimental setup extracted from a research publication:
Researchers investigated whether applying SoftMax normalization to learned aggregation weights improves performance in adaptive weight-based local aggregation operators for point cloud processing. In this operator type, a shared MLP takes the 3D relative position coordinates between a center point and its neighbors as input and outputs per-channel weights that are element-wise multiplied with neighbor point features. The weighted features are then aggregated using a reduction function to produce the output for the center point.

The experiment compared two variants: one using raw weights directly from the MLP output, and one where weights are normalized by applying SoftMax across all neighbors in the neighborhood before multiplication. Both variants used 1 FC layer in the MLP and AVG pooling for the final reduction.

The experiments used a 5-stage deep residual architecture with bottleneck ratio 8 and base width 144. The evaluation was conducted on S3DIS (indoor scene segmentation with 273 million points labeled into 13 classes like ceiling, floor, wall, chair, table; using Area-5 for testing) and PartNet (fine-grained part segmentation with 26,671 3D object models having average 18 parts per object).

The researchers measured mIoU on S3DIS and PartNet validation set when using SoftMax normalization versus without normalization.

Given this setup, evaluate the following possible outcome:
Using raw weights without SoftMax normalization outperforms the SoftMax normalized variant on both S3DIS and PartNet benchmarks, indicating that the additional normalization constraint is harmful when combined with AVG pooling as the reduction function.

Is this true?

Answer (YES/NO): YES